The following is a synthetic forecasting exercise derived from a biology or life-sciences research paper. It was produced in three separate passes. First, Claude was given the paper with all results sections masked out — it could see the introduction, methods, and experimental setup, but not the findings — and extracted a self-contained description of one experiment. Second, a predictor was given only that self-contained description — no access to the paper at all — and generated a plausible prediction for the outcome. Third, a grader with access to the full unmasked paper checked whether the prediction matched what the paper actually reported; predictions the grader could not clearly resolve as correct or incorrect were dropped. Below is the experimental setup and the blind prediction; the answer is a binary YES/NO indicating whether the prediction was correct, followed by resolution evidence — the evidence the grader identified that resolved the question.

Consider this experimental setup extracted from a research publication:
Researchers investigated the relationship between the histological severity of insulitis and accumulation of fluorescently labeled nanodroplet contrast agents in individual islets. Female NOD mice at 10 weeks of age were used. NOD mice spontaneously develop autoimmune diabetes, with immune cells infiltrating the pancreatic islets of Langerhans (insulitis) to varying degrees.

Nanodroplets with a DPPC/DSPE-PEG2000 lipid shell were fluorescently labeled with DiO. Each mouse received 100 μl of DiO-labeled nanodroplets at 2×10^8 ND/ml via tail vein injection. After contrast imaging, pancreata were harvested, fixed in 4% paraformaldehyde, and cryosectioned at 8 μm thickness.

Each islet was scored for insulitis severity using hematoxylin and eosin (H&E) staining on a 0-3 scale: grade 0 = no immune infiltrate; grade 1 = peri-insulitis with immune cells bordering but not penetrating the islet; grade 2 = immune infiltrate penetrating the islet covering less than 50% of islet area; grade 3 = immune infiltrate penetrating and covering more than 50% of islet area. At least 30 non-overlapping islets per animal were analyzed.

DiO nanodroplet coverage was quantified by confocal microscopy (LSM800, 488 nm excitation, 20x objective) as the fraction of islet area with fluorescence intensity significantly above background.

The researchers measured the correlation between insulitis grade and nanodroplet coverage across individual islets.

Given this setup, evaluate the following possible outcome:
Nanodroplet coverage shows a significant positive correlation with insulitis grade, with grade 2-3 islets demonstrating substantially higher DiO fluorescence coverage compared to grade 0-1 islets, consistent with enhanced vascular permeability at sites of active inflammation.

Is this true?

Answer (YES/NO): NO